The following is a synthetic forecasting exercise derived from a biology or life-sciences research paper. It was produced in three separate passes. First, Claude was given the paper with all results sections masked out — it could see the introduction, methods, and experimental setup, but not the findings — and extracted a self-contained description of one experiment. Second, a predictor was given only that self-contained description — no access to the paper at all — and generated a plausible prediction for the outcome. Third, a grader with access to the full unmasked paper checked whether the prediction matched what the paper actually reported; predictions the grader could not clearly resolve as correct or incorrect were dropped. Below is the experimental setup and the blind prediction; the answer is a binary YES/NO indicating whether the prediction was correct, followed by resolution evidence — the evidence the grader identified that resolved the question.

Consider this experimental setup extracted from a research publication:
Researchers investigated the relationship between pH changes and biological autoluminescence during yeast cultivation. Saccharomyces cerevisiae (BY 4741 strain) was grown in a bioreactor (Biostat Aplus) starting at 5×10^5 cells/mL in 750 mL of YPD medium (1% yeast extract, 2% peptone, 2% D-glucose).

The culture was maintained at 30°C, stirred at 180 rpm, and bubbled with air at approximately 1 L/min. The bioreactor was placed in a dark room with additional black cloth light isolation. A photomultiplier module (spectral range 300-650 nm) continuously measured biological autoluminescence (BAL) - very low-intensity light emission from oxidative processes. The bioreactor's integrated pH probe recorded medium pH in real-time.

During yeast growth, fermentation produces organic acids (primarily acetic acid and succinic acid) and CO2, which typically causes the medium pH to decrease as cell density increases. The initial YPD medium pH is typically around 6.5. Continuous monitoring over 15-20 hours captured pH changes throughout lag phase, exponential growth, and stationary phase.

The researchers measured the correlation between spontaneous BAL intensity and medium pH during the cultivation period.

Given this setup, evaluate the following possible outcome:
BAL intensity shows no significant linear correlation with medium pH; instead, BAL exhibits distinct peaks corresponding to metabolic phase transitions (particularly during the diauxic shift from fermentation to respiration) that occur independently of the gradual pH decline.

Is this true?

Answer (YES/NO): NO